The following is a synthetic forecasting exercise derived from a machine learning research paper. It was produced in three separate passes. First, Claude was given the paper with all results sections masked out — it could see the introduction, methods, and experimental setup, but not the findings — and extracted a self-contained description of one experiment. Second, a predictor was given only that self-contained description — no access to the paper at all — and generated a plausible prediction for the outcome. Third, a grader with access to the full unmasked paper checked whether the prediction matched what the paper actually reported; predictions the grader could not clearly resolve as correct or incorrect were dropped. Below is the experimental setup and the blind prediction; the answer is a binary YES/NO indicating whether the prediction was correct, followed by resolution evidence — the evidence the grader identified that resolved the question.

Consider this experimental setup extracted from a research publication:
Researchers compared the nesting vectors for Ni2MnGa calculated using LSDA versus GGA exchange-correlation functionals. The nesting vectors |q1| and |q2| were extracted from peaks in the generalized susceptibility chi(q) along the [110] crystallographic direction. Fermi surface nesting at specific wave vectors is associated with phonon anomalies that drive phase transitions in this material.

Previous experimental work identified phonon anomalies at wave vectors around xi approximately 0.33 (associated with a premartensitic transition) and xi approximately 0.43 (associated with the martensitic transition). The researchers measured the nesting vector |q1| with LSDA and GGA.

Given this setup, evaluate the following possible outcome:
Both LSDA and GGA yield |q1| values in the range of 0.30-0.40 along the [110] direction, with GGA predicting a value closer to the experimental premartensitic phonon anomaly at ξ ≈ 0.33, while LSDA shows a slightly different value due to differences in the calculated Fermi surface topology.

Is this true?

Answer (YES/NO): NO